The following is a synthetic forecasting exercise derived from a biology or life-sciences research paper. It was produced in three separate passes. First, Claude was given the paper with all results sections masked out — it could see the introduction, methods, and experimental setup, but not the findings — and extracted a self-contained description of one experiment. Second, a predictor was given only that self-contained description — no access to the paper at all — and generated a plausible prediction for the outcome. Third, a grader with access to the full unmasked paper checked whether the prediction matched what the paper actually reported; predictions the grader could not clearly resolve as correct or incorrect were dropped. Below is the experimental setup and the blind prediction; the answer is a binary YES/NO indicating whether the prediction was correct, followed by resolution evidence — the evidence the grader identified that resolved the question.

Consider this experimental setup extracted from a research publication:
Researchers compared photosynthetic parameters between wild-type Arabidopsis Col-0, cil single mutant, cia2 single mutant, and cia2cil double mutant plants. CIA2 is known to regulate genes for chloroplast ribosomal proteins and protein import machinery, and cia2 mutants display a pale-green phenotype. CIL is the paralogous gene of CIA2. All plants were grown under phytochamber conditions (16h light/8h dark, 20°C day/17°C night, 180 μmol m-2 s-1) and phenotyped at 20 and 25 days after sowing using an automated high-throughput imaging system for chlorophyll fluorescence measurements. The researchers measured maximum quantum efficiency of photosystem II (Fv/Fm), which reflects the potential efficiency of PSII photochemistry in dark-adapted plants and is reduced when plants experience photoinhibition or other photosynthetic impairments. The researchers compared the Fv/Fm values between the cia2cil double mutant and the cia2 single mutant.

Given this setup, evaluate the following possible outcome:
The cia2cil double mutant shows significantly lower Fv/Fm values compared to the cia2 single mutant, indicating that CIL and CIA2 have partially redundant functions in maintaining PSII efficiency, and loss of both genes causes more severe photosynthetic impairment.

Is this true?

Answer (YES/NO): YES